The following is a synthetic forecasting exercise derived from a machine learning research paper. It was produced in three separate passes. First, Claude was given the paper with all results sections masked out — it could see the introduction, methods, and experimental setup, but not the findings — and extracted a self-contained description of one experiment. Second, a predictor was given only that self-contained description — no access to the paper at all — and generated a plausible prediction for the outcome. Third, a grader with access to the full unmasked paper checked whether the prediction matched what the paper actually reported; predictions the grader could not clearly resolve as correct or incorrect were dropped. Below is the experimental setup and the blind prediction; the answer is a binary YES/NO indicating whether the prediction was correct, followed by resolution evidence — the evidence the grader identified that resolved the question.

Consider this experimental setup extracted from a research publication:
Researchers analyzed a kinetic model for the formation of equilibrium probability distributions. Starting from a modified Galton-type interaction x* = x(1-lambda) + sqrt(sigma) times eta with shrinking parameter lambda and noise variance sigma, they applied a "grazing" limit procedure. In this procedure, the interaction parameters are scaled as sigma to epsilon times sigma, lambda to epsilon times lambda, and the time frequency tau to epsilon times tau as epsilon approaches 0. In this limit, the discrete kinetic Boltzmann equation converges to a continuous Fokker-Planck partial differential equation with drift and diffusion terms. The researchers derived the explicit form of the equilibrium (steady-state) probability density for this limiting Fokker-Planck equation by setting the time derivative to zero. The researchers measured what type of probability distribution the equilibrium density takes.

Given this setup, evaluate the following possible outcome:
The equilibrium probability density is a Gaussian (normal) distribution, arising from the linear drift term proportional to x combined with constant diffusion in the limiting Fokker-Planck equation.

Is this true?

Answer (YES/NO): YES